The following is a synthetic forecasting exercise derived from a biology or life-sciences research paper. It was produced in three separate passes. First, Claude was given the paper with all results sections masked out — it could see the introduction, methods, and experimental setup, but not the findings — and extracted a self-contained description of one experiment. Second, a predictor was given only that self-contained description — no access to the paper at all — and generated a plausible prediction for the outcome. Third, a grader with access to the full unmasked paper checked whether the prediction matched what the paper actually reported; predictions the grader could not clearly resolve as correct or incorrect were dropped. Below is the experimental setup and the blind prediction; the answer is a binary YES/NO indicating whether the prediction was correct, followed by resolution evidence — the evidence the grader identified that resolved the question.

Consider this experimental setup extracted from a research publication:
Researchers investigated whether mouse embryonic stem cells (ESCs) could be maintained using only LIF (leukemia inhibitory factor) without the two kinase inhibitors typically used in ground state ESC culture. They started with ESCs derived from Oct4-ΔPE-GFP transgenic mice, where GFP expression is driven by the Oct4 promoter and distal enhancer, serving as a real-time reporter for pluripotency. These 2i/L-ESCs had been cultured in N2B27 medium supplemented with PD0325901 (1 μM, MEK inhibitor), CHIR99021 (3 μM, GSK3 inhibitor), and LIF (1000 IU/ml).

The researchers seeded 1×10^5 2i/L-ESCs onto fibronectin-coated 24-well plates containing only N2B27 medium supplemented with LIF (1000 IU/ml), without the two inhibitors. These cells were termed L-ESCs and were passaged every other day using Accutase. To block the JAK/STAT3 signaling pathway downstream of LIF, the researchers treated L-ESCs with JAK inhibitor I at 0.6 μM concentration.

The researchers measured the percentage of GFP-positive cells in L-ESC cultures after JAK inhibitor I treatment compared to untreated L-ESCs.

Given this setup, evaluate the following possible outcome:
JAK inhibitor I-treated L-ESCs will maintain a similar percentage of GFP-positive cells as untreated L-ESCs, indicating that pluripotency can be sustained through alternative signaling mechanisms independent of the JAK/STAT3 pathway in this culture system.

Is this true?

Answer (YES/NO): NO